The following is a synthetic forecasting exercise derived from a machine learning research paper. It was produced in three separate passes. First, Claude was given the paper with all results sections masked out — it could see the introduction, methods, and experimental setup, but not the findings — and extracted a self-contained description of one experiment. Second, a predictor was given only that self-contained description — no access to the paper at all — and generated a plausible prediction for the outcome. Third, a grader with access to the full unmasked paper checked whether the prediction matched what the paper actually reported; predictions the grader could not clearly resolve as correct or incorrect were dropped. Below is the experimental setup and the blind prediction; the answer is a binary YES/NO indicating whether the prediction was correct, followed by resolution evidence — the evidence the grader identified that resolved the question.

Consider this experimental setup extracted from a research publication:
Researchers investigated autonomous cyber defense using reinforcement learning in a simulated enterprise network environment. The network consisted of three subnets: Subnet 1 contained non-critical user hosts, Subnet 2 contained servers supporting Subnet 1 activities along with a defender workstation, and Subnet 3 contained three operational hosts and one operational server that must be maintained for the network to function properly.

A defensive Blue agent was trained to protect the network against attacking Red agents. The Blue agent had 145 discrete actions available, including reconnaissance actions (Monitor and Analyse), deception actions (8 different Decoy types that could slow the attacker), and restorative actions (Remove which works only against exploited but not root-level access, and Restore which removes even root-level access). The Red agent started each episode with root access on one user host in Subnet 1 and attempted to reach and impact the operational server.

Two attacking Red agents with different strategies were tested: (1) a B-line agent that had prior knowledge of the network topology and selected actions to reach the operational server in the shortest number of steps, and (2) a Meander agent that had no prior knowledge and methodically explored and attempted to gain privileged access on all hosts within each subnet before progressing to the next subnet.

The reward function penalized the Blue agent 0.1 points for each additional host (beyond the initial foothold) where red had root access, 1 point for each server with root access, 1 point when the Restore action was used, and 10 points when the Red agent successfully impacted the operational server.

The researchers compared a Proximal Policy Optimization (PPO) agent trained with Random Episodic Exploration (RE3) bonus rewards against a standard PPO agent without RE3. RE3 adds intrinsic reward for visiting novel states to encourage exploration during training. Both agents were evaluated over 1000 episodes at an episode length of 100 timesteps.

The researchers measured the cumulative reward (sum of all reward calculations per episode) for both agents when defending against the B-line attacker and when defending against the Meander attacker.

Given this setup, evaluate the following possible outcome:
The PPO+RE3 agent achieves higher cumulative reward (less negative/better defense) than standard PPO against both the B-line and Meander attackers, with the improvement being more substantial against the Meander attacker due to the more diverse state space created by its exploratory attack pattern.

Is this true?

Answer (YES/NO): NO